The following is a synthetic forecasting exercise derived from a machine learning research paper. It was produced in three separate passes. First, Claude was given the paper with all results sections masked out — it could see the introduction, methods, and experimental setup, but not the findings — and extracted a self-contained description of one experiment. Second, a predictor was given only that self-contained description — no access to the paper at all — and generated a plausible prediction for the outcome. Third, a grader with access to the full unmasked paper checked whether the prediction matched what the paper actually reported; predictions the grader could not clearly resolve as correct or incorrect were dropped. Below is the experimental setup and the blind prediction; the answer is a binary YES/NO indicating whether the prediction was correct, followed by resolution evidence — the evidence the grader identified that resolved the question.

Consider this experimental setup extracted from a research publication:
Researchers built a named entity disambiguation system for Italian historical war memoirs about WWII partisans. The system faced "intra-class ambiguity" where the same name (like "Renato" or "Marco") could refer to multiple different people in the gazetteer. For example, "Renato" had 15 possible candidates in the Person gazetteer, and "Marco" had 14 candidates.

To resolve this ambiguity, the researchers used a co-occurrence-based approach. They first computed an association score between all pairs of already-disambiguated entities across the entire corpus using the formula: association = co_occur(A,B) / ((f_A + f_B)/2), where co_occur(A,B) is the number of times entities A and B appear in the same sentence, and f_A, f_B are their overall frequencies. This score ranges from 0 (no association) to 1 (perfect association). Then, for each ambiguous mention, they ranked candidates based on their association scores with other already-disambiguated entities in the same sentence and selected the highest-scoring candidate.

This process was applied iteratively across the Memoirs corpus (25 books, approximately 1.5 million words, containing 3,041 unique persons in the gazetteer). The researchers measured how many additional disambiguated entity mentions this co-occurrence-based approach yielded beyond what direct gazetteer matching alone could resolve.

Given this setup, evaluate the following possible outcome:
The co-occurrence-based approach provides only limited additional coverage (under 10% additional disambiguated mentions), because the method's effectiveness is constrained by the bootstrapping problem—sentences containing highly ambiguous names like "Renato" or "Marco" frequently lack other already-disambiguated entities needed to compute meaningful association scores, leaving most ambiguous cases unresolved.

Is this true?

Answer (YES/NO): NO